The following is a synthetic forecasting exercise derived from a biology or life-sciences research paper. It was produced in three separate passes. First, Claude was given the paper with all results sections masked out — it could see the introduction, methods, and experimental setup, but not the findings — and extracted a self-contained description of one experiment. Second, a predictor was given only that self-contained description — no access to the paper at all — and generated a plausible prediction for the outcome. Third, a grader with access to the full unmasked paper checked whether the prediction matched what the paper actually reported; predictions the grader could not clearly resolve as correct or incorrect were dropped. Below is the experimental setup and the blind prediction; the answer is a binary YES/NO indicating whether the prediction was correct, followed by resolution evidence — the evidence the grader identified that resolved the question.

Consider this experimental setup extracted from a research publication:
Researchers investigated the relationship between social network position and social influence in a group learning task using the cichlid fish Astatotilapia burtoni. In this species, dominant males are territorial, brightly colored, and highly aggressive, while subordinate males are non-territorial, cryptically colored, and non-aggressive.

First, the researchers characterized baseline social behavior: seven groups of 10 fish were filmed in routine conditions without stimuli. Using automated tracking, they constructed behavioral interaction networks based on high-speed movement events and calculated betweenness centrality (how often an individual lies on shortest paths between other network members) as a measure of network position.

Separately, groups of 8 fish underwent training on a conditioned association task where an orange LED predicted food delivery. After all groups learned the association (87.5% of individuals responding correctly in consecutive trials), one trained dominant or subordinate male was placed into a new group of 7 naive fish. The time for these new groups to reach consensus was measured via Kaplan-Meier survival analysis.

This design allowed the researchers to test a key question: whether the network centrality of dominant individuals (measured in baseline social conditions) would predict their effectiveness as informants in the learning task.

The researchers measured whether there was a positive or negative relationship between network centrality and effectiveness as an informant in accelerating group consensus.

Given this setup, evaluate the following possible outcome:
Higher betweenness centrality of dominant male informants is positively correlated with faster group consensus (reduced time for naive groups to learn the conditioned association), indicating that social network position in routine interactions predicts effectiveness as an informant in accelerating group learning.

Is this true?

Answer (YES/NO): NO